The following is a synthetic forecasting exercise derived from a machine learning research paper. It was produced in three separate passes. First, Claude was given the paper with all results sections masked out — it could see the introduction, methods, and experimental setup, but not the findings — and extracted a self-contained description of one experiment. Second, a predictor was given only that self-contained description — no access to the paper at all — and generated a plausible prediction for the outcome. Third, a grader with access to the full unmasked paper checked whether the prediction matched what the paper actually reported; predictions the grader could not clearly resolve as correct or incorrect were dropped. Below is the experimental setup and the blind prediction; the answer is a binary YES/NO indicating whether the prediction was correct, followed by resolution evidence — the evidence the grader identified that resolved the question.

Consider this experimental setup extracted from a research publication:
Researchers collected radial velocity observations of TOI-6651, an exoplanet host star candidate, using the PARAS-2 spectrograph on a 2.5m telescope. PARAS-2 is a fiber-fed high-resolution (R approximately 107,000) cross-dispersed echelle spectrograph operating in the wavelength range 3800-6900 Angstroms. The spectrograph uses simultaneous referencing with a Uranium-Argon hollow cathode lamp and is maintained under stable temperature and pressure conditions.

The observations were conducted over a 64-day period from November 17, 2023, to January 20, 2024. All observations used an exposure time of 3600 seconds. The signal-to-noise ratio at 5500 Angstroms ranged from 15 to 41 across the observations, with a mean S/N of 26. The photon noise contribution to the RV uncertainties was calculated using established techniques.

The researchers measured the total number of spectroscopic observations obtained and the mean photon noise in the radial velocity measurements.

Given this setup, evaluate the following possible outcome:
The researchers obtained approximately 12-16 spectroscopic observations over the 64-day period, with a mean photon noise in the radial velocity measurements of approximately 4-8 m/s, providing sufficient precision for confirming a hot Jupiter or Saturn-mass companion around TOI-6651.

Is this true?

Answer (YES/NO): NO